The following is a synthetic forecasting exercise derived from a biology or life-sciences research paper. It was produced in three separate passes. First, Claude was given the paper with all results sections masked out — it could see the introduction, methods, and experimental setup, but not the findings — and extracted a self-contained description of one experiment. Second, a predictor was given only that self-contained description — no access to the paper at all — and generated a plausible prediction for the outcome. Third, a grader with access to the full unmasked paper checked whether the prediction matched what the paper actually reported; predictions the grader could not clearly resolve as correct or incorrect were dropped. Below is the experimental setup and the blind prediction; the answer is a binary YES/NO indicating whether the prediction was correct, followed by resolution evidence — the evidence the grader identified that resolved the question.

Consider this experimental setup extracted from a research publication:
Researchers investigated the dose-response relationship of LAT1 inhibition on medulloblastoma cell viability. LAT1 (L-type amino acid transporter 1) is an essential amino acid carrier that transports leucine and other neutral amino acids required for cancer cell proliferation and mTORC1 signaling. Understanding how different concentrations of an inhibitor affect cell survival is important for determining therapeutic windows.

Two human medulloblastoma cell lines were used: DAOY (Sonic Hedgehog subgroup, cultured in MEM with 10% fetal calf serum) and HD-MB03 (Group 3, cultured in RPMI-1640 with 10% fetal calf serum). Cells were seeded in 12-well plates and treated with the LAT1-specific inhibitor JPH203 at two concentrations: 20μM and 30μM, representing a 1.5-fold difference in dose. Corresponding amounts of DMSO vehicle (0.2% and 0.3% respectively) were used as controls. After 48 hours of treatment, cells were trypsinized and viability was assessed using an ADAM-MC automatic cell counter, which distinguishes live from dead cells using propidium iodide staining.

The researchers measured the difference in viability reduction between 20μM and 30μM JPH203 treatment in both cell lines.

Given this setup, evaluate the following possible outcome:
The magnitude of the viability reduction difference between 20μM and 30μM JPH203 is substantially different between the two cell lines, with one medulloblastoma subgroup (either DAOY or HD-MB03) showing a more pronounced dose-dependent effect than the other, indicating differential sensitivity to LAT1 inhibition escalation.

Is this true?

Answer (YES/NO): YES